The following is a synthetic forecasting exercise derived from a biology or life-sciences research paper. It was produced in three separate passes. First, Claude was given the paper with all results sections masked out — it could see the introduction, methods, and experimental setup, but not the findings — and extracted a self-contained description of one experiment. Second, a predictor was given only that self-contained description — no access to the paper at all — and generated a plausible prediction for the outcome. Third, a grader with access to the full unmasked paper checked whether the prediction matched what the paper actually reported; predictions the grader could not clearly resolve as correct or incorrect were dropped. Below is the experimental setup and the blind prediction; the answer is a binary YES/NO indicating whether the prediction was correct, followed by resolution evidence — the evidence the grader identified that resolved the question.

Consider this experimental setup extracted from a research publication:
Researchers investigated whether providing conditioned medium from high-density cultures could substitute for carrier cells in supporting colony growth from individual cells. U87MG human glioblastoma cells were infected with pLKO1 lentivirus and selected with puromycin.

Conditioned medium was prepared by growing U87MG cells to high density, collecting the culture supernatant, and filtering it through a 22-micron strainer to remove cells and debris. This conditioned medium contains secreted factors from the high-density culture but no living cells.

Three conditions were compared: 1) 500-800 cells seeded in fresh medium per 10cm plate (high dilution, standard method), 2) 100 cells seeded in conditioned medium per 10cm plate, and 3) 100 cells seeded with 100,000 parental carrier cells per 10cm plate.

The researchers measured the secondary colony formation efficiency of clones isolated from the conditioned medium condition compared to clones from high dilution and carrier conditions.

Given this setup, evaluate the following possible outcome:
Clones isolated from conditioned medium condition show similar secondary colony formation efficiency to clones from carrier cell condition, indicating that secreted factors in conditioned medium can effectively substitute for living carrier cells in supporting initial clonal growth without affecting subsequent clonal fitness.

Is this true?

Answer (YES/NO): NO